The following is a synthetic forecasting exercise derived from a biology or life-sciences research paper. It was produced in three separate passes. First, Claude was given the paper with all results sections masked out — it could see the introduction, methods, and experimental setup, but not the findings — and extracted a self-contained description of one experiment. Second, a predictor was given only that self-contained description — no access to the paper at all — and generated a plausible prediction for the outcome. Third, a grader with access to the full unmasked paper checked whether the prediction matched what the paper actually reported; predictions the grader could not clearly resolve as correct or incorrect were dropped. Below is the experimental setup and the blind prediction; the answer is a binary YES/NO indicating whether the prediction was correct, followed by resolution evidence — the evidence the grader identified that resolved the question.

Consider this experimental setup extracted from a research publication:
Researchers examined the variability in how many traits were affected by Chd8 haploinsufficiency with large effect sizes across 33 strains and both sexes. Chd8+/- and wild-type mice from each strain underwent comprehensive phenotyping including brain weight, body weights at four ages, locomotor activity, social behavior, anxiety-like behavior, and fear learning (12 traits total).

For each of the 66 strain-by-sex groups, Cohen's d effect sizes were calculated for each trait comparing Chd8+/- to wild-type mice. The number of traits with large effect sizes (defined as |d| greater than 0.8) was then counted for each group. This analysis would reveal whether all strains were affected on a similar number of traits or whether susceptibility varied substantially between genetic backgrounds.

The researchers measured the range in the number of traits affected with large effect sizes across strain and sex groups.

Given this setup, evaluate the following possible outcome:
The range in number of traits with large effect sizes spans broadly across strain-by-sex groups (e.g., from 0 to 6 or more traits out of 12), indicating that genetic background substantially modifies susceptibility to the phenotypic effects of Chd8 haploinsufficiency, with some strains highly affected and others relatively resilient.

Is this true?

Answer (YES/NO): YES